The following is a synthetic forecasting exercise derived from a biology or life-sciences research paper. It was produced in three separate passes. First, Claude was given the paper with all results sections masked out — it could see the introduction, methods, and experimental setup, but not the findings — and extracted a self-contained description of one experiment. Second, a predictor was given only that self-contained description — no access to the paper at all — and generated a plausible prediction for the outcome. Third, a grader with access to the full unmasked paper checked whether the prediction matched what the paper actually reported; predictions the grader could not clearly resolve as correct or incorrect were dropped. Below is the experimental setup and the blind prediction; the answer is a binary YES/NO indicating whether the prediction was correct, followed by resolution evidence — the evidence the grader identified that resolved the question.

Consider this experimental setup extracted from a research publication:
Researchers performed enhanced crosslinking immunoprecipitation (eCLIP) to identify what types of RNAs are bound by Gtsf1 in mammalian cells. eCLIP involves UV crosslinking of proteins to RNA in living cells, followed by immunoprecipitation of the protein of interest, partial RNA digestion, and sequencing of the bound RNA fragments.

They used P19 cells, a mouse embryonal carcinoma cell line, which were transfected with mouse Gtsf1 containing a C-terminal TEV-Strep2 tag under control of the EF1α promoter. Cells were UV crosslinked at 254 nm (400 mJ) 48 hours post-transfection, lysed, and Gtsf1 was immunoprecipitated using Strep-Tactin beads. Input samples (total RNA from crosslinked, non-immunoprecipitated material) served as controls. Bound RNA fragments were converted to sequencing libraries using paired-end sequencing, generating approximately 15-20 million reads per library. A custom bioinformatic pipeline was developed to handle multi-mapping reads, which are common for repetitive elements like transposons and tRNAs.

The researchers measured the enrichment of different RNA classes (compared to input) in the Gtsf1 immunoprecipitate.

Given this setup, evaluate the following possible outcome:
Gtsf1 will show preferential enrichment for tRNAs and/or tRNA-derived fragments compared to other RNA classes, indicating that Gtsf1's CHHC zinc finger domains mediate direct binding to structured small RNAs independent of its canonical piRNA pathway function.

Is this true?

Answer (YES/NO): YES